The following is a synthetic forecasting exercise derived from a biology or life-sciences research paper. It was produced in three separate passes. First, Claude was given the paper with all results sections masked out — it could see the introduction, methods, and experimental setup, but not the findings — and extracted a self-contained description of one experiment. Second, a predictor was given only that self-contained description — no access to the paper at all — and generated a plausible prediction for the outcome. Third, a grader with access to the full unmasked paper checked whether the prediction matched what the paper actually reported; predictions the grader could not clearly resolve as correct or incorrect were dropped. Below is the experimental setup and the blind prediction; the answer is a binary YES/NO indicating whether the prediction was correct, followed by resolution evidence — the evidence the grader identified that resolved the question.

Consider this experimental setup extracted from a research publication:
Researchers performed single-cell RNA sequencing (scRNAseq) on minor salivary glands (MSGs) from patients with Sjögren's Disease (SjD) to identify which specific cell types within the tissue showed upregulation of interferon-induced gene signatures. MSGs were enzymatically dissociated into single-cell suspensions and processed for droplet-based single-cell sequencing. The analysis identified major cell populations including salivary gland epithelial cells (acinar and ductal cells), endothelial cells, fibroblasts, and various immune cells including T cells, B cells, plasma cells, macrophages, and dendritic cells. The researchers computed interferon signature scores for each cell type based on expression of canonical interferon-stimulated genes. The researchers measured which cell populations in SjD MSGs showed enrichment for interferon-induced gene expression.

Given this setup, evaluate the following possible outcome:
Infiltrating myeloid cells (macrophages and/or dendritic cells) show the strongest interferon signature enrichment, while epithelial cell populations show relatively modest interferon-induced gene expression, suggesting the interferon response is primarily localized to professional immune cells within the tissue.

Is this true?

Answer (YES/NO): NO